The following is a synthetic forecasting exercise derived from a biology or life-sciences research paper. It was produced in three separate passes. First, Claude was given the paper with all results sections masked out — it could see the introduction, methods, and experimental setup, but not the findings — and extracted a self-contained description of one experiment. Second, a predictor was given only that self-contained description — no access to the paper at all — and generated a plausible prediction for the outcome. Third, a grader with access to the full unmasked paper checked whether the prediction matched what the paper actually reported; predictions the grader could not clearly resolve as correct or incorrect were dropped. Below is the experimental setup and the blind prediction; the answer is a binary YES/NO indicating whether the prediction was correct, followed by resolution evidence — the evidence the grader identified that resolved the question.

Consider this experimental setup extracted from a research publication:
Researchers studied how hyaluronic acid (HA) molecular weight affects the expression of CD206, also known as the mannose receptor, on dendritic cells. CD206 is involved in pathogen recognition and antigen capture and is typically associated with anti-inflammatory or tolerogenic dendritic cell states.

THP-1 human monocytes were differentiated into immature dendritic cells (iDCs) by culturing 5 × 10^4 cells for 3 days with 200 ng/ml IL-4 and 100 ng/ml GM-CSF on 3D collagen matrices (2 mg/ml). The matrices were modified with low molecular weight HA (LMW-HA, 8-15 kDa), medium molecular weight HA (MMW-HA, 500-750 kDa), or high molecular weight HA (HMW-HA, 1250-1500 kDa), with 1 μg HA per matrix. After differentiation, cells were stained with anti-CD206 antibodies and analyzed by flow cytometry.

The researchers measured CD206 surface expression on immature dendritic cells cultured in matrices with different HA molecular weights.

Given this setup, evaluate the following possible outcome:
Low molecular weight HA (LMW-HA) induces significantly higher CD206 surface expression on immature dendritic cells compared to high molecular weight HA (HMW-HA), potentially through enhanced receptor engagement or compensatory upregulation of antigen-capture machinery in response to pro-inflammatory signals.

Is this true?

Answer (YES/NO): YES